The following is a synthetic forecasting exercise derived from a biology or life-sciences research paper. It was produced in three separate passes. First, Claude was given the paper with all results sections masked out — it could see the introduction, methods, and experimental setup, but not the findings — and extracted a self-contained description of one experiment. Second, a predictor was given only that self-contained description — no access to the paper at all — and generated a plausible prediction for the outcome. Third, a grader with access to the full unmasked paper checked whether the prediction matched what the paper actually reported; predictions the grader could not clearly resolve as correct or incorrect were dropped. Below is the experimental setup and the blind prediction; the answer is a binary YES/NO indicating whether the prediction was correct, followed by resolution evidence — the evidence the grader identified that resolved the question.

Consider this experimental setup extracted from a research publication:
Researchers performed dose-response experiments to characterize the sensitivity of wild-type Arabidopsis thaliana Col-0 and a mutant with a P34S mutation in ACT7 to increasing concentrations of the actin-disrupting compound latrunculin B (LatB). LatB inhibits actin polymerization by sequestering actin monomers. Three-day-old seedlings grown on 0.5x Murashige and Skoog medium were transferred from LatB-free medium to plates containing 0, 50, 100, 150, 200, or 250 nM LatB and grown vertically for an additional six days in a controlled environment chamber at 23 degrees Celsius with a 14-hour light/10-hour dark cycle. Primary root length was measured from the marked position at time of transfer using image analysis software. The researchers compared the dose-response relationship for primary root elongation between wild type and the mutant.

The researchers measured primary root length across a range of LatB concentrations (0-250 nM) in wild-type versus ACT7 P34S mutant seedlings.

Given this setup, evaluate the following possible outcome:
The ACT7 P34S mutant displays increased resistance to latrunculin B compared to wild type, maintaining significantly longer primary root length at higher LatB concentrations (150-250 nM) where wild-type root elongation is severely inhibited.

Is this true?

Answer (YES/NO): YES